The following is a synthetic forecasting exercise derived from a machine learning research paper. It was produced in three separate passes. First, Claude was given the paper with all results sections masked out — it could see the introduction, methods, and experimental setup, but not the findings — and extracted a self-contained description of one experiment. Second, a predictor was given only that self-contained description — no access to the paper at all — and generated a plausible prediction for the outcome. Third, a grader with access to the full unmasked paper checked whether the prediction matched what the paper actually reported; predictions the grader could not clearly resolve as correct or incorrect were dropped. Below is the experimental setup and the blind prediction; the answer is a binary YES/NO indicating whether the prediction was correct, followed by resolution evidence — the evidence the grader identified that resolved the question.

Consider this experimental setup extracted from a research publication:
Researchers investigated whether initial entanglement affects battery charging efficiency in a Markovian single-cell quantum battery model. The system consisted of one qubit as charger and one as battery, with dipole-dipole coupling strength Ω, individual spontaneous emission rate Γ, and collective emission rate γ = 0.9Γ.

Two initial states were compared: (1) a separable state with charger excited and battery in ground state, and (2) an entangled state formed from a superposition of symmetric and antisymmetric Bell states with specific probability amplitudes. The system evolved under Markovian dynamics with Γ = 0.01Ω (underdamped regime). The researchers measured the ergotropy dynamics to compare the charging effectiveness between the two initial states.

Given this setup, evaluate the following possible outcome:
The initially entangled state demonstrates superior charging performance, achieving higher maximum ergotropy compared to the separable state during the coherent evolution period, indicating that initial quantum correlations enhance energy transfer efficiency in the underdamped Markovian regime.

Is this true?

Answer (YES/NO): NO